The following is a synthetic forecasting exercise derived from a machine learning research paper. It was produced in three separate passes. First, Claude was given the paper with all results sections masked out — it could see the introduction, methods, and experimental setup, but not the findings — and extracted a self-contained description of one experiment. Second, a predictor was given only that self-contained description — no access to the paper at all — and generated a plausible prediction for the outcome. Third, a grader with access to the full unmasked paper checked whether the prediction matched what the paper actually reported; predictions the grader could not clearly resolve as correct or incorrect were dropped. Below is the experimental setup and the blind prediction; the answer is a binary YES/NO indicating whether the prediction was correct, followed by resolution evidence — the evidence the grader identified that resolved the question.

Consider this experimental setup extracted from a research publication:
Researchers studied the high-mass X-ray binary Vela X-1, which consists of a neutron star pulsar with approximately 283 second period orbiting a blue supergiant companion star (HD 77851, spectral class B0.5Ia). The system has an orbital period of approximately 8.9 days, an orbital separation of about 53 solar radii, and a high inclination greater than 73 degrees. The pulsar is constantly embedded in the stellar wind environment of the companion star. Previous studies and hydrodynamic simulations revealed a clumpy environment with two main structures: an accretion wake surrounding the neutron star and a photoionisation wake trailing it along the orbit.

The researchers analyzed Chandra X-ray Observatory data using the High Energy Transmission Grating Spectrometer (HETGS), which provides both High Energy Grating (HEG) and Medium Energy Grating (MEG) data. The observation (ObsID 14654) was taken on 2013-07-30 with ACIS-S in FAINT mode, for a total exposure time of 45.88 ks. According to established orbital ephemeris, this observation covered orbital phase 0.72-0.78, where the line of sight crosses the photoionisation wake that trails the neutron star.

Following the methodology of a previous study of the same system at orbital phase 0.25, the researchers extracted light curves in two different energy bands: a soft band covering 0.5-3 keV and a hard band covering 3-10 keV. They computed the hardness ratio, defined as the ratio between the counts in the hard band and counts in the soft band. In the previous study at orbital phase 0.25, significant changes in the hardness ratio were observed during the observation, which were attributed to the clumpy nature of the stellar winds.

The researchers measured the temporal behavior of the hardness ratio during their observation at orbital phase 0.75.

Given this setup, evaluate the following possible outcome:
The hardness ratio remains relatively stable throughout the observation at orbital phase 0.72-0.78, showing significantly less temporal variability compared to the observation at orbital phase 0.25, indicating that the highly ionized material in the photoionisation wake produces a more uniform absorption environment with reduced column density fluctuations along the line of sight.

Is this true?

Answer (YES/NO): YES